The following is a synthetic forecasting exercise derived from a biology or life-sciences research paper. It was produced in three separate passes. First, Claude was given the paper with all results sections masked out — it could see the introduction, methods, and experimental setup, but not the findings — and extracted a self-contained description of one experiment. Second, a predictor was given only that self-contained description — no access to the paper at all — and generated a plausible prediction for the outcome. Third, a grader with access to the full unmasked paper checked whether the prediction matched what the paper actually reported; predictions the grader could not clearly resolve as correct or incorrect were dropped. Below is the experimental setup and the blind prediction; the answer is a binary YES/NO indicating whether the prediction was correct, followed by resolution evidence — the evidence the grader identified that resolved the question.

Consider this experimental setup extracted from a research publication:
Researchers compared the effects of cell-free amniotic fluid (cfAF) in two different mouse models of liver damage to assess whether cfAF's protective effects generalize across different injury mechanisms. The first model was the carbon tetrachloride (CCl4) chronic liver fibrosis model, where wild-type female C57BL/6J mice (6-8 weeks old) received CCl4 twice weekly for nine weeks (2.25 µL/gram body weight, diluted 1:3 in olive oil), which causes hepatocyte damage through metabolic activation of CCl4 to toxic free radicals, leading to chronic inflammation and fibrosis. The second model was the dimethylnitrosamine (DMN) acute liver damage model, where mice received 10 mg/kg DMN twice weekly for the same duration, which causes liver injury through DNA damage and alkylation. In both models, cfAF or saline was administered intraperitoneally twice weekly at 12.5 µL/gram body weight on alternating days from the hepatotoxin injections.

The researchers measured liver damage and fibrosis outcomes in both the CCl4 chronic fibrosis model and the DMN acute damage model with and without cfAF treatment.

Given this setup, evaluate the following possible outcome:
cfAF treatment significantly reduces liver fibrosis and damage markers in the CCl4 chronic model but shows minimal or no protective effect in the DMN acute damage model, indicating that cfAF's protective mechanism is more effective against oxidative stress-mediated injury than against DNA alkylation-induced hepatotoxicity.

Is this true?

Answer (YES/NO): YES